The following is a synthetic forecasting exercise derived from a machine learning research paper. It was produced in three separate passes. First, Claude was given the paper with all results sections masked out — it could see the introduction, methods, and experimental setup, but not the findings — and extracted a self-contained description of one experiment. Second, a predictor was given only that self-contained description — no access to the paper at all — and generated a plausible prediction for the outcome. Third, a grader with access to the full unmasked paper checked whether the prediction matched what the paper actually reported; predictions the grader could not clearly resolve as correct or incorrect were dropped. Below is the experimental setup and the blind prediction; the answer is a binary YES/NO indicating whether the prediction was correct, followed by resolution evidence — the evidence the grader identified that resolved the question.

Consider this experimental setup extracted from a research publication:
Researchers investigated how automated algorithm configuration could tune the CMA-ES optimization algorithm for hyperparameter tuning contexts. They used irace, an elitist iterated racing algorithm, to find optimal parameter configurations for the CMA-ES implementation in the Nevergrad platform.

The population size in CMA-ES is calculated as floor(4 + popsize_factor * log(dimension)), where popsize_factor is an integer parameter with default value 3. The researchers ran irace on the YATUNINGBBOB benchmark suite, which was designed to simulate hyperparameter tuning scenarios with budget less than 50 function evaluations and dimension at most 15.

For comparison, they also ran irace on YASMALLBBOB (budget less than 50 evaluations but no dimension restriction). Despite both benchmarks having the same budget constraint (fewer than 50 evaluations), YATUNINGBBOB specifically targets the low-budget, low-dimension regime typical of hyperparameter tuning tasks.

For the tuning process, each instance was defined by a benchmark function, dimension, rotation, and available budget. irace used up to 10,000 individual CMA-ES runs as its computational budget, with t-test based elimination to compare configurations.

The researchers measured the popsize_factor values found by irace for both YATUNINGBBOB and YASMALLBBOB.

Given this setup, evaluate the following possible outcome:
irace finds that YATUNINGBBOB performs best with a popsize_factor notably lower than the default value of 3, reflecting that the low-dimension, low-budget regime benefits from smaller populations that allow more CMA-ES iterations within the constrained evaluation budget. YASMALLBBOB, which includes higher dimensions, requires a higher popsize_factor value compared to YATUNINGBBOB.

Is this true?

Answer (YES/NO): YES